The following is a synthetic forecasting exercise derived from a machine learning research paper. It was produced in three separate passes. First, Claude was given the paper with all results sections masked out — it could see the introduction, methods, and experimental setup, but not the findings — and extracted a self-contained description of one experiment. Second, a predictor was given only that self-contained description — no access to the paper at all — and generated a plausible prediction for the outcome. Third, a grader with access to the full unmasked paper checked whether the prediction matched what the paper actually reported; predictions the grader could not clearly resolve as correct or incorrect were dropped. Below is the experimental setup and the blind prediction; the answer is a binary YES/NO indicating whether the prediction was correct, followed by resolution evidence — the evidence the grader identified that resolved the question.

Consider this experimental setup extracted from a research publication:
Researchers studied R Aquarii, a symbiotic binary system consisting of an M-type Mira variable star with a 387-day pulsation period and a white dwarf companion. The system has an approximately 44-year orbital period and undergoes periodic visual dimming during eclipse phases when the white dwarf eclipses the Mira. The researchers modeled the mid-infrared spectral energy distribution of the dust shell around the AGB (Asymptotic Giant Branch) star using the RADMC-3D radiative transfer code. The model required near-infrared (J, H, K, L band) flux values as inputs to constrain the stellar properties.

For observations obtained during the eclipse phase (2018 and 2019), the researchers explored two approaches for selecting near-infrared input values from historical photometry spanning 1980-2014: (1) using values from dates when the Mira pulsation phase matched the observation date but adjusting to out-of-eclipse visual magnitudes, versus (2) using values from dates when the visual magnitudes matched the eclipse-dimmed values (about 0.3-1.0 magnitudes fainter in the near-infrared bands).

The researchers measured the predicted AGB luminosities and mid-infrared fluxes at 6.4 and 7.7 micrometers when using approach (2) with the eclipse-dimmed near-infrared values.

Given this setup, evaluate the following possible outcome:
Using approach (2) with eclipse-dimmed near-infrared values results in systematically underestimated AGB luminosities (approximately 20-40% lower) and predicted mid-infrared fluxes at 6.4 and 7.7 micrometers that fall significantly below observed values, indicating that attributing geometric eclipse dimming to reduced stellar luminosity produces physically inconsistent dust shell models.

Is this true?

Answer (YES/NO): NO